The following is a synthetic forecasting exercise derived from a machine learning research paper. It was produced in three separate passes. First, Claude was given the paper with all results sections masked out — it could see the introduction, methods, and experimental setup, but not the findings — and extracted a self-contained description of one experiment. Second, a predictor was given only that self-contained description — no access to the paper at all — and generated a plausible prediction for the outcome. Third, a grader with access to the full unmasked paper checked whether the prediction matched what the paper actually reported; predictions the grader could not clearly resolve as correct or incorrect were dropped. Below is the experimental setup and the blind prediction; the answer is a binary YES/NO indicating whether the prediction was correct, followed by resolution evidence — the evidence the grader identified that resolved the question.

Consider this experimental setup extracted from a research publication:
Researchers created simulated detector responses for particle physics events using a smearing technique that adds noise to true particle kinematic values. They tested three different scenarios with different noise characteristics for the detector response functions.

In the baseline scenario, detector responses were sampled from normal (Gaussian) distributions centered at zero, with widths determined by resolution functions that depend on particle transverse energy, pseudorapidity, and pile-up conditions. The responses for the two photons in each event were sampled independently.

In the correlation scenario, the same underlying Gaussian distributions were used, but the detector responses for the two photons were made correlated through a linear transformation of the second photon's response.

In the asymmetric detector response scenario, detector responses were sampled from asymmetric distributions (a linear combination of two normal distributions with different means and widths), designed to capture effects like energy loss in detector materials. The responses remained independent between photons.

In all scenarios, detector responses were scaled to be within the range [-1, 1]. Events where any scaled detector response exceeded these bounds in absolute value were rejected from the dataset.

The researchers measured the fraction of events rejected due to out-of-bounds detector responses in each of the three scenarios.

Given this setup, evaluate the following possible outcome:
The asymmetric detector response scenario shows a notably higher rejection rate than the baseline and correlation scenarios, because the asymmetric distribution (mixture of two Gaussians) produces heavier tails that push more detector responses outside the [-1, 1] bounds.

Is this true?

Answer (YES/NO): YES